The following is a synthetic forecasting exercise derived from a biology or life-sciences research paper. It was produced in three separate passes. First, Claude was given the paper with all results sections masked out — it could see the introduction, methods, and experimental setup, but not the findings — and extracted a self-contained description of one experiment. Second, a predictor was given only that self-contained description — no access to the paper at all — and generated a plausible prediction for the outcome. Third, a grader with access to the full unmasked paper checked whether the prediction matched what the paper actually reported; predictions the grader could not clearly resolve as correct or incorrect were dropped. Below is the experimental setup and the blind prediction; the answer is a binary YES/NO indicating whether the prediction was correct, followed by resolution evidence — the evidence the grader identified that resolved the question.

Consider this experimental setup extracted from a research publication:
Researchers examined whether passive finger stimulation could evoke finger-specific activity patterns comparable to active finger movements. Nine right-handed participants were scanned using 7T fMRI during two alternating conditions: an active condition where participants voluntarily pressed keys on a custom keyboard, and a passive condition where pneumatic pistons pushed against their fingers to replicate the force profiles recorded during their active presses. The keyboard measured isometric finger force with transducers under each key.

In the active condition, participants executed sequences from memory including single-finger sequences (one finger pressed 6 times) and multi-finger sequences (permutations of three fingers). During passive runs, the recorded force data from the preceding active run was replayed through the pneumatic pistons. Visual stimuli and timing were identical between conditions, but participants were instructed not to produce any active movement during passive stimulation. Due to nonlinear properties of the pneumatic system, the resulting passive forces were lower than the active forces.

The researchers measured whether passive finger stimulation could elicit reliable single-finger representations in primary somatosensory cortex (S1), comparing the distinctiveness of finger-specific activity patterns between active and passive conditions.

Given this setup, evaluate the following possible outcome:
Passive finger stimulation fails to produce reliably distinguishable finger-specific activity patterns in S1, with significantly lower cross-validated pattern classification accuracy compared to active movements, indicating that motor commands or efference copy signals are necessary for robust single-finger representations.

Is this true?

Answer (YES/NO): NO